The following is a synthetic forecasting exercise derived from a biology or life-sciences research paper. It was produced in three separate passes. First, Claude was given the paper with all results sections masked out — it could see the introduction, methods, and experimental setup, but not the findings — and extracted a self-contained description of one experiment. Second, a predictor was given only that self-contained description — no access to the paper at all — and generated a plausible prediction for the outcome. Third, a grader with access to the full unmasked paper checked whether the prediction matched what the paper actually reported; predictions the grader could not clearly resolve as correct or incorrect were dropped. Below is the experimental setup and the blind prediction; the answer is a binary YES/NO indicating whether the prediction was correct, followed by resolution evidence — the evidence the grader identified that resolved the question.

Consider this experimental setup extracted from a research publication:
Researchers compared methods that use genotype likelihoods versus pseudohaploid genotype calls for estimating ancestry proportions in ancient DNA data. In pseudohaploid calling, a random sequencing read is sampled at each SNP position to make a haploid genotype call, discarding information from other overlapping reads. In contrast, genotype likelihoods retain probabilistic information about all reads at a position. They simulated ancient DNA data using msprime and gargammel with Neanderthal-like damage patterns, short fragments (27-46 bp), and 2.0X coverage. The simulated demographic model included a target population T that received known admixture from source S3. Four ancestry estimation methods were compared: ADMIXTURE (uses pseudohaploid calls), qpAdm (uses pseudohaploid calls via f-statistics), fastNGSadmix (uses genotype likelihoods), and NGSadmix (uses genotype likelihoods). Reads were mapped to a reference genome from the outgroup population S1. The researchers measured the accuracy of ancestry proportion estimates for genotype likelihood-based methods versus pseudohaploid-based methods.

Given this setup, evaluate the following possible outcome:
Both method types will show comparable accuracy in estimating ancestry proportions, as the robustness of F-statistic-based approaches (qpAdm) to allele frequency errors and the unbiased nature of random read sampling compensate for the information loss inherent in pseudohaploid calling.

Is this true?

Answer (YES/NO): NO